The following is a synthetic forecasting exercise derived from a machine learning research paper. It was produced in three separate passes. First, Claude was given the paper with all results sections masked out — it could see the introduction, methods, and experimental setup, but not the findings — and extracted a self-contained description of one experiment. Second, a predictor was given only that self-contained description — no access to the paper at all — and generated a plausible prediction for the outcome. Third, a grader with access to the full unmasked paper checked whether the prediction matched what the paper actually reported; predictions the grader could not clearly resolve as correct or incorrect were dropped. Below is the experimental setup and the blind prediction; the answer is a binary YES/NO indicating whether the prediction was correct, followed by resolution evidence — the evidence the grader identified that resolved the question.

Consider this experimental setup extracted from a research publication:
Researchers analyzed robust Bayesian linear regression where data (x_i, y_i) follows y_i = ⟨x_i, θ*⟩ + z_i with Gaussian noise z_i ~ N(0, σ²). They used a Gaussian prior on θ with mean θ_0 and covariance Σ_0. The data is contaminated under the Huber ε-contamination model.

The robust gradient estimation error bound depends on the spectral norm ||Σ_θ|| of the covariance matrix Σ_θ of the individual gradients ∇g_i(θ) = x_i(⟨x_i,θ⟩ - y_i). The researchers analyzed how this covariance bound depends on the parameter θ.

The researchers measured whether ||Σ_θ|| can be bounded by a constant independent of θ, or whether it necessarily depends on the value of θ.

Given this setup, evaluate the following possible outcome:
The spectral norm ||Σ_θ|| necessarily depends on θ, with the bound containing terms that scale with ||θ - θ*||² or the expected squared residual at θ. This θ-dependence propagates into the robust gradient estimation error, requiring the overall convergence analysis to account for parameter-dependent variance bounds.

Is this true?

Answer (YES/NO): YES